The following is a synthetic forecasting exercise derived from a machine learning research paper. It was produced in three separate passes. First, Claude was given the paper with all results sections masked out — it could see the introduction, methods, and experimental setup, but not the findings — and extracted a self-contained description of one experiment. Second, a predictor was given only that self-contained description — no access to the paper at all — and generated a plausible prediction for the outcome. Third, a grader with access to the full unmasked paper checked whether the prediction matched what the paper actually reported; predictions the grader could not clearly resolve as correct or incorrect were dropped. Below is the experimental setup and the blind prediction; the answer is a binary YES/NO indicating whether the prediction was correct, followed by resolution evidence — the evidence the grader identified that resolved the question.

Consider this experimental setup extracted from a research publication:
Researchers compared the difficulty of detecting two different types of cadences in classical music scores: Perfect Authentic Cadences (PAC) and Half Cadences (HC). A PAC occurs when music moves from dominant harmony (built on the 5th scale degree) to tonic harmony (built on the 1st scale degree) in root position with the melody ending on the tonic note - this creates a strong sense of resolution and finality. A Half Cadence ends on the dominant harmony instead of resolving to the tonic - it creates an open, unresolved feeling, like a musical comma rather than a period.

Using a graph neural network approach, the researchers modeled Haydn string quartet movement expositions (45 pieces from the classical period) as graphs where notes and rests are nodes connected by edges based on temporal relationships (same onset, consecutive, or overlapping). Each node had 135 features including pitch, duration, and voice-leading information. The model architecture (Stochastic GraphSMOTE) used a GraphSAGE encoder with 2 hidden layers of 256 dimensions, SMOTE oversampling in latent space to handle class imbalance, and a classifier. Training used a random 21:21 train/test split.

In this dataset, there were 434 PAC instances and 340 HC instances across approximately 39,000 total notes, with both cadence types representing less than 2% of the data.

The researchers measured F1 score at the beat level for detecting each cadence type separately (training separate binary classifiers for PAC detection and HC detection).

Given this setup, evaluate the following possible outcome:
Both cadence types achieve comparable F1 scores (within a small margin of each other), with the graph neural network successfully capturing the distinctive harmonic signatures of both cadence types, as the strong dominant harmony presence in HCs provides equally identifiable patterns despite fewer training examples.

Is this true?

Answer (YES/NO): NO